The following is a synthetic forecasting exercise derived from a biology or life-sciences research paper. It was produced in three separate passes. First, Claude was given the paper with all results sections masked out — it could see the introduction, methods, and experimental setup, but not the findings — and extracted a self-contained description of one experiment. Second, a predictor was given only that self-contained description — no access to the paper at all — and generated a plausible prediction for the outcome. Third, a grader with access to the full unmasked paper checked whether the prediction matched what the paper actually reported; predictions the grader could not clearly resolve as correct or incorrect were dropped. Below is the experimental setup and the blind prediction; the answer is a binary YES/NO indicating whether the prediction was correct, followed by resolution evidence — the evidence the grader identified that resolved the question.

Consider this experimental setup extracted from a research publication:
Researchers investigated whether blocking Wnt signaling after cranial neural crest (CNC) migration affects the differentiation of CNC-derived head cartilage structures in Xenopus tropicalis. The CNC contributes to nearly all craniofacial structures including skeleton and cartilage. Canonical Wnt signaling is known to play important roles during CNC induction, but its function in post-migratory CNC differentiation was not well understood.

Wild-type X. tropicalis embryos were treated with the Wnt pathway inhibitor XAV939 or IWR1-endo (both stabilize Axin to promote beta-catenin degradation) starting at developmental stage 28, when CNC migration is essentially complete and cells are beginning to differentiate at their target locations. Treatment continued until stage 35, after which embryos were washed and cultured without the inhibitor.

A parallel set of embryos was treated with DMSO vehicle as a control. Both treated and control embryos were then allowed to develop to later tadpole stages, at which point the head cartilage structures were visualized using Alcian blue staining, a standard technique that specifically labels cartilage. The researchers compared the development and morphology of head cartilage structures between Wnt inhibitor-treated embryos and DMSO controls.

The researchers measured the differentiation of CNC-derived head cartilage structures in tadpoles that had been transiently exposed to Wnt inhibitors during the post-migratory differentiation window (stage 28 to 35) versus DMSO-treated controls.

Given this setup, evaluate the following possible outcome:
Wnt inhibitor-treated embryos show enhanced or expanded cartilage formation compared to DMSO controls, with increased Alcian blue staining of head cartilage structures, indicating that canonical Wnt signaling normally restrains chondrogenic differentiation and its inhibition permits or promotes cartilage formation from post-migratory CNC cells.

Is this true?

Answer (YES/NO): NO